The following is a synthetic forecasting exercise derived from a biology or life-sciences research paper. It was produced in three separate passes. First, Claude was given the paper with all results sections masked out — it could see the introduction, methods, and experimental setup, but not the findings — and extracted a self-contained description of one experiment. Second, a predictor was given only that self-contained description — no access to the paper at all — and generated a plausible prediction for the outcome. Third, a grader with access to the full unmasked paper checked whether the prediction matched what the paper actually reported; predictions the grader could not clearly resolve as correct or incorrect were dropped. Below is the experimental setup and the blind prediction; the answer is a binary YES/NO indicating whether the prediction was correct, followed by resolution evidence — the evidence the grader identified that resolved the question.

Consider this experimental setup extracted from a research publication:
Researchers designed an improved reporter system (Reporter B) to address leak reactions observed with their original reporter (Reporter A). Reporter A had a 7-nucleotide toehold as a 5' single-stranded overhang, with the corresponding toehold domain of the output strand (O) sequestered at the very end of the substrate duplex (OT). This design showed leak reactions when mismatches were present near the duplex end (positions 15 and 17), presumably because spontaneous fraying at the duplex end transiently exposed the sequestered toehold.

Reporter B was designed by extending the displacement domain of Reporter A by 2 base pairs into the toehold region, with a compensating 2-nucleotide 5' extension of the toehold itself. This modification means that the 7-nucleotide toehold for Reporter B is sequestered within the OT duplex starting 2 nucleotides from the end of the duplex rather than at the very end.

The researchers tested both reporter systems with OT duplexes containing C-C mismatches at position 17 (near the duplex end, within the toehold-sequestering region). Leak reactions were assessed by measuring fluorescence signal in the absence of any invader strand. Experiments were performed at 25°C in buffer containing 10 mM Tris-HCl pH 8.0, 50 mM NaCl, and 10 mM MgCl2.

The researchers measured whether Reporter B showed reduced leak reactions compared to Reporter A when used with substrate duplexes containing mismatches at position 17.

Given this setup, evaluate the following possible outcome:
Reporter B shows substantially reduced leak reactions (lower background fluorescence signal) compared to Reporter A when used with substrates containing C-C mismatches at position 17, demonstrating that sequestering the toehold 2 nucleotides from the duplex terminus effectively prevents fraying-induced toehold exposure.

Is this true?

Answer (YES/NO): YES